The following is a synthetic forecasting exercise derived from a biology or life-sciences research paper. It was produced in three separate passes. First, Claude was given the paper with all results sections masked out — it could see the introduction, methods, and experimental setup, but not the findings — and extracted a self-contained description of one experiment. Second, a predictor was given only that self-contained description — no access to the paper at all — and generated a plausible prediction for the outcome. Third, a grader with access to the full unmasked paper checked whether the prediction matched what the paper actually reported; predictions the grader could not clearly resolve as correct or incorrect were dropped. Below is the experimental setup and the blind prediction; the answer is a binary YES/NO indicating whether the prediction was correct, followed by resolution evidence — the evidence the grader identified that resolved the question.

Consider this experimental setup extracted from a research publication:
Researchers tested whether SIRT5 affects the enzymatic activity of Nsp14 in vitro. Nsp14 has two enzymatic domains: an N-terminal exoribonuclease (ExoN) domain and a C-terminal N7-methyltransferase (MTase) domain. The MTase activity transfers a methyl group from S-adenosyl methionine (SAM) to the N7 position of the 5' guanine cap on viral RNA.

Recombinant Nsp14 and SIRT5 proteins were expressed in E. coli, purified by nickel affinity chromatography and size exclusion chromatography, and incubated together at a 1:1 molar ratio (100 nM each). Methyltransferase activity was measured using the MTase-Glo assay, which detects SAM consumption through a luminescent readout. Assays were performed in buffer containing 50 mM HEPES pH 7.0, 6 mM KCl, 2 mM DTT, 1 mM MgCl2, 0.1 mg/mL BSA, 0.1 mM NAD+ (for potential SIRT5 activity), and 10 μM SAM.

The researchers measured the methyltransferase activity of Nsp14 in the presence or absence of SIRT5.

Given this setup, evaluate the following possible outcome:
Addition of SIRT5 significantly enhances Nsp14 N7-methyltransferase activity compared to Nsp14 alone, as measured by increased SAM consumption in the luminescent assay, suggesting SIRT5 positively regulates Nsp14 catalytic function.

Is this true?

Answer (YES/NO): NO